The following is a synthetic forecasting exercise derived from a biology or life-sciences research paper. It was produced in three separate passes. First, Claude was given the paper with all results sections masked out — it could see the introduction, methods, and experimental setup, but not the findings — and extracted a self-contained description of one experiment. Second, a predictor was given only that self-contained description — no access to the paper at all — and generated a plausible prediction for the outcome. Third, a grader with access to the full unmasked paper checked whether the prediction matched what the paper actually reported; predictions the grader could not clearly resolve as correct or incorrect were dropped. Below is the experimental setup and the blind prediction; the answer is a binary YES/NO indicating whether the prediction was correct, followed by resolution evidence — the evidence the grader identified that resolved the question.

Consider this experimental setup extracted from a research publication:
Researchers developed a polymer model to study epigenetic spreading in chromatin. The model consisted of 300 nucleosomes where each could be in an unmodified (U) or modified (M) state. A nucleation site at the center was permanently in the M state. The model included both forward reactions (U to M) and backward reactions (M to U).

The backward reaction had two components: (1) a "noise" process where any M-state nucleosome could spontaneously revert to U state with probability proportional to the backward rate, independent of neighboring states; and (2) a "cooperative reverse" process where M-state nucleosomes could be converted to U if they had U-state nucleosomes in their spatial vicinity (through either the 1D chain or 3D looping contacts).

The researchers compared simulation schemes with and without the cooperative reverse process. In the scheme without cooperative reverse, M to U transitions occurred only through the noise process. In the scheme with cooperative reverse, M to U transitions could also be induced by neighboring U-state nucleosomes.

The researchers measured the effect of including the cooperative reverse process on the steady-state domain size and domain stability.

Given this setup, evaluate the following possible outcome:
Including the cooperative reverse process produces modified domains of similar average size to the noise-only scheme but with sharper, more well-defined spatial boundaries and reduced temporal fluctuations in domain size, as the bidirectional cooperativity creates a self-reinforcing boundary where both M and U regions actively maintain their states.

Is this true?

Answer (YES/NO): NO